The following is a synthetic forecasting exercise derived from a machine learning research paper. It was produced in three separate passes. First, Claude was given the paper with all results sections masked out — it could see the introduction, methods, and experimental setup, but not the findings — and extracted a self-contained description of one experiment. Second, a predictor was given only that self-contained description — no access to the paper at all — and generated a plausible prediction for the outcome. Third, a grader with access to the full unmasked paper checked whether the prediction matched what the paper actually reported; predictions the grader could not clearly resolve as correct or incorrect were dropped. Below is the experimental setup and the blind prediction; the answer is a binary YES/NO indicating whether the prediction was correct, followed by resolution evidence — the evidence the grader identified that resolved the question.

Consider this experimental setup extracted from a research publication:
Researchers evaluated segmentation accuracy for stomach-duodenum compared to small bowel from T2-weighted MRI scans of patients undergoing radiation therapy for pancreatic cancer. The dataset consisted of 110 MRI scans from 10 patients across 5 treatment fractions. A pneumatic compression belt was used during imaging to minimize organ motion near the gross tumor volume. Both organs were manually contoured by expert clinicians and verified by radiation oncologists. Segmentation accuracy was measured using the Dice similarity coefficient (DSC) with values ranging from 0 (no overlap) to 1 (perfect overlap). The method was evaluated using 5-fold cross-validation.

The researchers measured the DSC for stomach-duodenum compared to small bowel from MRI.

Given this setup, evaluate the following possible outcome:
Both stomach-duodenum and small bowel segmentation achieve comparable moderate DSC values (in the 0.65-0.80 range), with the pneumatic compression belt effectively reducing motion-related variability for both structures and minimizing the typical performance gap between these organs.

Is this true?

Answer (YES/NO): NO